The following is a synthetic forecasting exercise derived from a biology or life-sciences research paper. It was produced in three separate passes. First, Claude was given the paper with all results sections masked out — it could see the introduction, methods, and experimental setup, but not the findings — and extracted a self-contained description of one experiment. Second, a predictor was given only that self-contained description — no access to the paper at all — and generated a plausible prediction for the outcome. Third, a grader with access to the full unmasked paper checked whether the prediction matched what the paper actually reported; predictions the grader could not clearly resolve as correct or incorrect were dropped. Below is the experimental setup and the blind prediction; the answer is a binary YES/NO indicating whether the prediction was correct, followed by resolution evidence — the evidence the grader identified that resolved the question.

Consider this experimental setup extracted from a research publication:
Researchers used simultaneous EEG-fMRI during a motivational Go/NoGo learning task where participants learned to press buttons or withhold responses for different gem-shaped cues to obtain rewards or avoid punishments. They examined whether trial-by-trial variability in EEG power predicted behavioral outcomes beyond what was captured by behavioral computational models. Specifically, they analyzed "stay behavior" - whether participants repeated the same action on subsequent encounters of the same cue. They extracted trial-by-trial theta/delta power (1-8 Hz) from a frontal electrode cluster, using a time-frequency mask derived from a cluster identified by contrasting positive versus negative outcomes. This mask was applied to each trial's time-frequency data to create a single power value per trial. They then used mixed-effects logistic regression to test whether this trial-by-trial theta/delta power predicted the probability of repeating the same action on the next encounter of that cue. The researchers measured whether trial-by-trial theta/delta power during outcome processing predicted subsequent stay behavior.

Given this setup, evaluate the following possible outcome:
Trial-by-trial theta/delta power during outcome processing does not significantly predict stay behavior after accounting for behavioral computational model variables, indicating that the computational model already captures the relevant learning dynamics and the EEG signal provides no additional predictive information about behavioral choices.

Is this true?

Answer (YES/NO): NO